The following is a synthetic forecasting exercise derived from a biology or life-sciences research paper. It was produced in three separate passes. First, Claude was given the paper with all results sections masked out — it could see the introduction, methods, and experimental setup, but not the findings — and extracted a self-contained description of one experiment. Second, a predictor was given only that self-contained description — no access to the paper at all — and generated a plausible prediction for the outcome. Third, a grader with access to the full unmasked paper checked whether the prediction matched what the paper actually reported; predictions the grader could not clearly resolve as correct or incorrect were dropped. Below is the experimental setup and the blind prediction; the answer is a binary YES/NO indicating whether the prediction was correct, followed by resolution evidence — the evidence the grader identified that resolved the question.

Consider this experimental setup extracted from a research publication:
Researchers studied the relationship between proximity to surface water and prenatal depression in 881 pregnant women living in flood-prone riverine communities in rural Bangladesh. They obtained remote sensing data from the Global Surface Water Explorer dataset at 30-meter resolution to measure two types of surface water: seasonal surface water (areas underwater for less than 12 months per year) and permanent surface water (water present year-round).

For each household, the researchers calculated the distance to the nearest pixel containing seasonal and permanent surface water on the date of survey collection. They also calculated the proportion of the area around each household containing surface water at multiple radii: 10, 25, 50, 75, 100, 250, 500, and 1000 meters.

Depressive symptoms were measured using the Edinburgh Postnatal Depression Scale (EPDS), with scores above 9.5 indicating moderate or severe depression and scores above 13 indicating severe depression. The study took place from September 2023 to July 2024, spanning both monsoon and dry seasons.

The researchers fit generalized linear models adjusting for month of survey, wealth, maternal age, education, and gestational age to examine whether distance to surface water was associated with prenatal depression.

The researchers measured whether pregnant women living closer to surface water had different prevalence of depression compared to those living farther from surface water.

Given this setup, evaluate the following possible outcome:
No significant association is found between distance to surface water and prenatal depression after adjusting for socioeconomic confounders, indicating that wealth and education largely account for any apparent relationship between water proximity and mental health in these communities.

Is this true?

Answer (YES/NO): NO